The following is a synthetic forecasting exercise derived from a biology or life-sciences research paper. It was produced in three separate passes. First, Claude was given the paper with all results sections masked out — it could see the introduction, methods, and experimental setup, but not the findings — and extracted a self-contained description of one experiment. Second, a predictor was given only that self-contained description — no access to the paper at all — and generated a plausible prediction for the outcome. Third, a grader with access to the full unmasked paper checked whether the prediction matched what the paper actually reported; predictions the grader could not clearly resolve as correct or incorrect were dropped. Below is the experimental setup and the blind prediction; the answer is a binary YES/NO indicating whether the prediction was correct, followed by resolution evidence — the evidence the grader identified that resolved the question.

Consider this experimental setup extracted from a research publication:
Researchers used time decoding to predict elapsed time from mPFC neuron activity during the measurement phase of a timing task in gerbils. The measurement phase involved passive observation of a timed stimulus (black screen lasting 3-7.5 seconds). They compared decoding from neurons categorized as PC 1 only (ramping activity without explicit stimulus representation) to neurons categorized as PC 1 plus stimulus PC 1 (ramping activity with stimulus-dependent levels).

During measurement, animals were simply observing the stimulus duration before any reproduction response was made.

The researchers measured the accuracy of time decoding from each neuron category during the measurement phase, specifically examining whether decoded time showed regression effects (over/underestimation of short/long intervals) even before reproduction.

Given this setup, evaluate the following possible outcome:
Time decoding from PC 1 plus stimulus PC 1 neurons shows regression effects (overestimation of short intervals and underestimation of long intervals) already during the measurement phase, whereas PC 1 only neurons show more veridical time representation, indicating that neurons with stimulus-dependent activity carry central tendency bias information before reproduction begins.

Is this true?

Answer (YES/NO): NO